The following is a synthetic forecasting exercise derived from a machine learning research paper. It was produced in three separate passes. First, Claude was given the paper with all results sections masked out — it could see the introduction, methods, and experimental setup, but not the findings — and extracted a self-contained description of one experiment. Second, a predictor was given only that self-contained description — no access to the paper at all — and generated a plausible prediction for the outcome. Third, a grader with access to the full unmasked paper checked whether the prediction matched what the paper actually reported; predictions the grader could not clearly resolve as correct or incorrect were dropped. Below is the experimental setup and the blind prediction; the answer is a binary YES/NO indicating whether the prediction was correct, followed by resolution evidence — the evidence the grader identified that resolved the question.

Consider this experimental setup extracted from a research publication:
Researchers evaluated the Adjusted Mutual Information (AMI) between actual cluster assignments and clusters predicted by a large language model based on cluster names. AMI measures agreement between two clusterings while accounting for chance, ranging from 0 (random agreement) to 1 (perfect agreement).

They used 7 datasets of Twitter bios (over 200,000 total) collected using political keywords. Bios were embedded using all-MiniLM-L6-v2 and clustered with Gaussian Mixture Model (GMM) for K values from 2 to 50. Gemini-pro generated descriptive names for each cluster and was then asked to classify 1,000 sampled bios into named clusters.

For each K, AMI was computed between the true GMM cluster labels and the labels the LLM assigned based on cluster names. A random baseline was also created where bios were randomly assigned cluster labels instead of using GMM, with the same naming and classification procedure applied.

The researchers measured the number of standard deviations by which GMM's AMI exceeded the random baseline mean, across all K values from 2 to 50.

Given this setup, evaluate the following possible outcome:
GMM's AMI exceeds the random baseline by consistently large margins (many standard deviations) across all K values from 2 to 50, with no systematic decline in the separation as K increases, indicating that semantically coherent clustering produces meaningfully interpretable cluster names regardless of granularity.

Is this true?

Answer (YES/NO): NO